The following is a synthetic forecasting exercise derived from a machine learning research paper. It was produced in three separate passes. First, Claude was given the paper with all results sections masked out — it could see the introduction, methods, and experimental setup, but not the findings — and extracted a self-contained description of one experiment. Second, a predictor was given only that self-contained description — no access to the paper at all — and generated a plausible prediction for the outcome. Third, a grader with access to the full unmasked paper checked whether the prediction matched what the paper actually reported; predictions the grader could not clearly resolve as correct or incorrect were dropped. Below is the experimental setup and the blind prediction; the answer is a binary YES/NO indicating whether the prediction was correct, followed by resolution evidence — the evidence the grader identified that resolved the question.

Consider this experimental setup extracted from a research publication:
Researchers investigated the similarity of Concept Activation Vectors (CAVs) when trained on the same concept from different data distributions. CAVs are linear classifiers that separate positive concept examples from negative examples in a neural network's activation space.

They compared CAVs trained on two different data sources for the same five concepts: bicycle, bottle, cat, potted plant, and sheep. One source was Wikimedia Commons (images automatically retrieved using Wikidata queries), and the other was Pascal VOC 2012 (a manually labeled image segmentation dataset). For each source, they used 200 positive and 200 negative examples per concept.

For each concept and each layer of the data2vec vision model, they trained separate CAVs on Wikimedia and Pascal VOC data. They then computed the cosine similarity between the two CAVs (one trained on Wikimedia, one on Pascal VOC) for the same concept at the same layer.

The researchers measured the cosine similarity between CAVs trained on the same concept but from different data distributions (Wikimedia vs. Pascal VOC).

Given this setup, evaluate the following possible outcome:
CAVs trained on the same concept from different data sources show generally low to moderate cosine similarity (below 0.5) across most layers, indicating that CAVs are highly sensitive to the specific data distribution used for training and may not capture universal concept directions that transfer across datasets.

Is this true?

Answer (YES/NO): YES